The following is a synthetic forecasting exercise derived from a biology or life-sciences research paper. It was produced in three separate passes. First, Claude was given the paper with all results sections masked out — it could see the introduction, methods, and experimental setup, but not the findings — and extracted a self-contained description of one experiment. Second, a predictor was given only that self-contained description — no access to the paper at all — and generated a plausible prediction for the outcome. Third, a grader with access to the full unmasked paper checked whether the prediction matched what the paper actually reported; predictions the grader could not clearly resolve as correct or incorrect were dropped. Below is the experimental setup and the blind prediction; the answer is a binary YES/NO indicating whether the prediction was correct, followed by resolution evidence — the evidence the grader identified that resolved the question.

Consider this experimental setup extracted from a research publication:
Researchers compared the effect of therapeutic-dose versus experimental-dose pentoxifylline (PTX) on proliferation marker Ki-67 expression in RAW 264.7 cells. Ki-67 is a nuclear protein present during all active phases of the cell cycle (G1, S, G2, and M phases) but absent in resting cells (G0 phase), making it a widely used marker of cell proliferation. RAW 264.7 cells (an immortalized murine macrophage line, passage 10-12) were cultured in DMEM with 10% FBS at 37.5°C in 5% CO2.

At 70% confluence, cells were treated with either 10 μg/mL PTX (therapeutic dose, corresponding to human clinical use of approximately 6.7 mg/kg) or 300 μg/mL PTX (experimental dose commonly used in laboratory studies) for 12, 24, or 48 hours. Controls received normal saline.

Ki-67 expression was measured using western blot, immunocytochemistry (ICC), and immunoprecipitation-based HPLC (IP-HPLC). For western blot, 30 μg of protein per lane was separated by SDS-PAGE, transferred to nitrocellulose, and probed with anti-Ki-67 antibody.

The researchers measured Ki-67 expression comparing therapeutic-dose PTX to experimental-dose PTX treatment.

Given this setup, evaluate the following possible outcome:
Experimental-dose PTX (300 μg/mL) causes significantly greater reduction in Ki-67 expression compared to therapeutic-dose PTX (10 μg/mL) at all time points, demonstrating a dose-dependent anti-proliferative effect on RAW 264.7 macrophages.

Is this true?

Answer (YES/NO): NO